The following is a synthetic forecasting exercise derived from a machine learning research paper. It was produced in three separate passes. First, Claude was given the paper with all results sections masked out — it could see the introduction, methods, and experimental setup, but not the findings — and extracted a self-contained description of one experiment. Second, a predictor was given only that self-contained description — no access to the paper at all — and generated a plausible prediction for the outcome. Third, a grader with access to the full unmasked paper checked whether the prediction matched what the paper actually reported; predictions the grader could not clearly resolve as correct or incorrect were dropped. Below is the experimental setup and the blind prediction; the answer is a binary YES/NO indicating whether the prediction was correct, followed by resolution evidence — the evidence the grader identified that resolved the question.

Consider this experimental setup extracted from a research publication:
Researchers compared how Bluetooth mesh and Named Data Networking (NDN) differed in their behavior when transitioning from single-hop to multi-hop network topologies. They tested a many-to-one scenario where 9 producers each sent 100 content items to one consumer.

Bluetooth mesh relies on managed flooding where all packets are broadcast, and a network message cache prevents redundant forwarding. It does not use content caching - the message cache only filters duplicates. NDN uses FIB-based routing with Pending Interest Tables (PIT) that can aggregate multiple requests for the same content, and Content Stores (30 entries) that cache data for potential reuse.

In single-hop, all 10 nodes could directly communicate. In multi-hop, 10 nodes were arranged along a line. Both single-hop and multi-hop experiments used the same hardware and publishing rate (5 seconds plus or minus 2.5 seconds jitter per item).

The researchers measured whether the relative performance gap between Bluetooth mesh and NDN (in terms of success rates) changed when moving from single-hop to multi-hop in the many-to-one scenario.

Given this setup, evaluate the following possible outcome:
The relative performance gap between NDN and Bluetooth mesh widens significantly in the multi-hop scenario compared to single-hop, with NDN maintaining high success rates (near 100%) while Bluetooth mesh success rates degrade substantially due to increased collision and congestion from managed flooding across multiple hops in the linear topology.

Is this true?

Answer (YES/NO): NO